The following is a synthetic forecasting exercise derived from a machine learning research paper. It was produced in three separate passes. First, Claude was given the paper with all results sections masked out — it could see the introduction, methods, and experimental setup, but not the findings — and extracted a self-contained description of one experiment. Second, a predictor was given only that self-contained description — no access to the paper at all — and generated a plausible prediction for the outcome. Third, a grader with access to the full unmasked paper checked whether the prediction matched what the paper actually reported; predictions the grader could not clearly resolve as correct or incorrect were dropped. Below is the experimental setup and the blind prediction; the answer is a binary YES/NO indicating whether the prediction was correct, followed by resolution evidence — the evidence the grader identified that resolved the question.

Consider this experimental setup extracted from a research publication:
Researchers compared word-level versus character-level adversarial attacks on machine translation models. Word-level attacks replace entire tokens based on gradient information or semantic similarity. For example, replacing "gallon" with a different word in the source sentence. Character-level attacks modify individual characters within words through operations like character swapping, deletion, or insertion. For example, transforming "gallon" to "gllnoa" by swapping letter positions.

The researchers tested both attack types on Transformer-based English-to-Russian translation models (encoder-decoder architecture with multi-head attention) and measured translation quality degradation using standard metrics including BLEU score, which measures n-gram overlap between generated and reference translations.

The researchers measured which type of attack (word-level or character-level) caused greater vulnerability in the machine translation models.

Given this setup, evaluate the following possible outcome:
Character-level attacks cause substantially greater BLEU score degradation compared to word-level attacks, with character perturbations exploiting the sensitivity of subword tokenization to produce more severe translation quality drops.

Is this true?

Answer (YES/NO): YES